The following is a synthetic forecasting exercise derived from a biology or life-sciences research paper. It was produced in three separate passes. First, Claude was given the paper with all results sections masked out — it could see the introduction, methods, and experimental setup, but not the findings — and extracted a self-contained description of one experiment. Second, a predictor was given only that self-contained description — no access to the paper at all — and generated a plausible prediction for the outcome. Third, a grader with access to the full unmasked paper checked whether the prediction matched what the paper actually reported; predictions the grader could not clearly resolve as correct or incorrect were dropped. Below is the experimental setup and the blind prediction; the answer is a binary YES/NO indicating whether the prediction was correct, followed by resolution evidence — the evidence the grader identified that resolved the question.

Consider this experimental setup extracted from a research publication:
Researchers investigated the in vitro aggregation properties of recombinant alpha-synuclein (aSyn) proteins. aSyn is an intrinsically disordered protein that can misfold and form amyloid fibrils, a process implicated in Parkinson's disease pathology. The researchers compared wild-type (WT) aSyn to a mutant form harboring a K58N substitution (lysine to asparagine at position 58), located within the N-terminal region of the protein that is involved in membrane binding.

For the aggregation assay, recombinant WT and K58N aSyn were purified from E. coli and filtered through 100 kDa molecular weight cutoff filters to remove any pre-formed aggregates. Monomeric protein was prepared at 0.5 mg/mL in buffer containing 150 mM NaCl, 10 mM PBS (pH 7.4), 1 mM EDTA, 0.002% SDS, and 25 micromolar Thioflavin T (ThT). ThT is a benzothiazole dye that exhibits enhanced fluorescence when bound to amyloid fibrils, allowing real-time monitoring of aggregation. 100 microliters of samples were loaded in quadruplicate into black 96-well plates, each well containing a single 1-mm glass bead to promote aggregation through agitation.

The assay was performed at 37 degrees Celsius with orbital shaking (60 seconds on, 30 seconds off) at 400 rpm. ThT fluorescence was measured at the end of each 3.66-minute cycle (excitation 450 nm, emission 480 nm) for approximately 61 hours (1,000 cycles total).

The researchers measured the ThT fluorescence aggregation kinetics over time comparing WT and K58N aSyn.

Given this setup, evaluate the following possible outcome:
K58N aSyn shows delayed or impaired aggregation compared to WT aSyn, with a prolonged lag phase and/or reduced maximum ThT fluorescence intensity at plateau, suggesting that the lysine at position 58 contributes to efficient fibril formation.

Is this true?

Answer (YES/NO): NO